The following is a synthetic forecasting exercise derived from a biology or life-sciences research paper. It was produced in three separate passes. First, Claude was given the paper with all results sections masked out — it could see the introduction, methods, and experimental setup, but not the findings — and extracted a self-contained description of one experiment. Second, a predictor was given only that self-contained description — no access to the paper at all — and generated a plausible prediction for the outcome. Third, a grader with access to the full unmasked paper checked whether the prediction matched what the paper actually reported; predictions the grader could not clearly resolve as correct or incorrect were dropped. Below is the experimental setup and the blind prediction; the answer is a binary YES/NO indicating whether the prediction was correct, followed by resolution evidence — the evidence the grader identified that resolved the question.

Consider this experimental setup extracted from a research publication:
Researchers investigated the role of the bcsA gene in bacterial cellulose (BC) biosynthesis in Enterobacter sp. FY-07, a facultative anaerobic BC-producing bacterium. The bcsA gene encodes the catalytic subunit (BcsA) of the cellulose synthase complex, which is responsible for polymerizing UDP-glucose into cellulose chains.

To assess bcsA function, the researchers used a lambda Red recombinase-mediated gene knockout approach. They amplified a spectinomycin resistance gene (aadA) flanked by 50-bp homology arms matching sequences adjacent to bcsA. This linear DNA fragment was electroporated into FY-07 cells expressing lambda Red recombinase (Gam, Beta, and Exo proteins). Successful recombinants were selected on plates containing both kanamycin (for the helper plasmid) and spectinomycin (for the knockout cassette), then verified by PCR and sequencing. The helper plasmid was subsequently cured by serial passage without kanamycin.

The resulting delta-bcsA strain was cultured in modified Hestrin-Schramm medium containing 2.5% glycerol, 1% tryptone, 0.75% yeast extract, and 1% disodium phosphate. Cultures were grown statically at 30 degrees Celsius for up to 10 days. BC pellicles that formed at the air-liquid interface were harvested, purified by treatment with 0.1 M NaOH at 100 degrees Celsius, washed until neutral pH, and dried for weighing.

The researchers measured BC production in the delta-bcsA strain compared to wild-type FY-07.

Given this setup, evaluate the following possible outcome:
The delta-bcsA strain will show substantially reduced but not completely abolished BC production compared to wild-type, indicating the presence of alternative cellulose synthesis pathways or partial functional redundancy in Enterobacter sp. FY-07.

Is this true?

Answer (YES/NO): NO